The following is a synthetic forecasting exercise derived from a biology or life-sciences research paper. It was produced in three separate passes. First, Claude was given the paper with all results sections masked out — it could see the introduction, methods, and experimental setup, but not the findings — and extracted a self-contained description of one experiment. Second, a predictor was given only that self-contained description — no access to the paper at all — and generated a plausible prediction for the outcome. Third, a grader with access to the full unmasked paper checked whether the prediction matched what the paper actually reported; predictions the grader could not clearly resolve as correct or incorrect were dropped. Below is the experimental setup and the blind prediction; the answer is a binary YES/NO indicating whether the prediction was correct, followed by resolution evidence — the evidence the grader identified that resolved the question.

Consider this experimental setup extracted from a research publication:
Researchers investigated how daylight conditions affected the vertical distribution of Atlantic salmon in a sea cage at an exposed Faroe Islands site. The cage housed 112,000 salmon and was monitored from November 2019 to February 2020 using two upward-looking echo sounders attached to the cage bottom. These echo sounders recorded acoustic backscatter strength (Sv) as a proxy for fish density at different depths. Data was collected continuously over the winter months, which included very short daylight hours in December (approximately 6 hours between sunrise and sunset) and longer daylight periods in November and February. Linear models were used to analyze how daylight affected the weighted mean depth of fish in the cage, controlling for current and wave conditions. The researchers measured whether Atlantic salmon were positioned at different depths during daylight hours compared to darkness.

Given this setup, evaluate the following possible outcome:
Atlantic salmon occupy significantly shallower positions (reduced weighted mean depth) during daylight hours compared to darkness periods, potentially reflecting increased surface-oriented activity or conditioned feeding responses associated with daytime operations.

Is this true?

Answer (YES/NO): NO